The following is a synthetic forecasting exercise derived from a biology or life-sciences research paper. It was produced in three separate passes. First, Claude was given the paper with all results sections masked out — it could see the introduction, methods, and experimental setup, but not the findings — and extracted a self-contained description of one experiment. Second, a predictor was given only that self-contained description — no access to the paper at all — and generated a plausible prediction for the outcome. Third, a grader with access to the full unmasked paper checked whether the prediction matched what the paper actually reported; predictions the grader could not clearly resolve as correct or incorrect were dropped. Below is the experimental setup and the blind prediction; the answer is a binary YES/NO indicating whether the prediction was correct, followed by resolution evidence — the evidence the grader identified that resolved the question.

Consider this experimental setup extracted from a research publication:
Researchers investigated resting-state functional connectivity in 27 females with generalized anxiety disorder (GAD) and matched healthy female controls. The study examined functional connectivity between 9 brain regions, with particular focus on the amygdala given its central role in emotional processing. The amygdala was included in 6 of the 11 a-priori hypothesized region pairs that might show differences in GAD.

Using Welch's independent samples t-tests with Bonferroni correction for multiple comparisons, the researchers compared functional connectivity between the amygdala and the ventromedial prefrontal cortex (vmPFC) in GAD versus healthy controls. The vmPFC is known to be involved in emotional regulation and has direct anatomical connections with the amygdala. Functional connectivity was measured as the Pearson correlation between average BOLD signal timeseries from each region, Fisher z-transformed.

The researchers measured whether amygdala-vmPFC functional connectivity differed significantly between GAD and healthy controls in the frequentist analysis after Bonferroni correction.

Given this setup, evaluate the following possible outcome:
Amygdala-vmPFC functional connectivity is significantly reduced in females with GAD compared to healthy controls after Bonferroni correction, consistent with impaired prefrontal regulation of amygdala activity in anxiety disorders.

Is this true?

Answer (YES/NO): NO